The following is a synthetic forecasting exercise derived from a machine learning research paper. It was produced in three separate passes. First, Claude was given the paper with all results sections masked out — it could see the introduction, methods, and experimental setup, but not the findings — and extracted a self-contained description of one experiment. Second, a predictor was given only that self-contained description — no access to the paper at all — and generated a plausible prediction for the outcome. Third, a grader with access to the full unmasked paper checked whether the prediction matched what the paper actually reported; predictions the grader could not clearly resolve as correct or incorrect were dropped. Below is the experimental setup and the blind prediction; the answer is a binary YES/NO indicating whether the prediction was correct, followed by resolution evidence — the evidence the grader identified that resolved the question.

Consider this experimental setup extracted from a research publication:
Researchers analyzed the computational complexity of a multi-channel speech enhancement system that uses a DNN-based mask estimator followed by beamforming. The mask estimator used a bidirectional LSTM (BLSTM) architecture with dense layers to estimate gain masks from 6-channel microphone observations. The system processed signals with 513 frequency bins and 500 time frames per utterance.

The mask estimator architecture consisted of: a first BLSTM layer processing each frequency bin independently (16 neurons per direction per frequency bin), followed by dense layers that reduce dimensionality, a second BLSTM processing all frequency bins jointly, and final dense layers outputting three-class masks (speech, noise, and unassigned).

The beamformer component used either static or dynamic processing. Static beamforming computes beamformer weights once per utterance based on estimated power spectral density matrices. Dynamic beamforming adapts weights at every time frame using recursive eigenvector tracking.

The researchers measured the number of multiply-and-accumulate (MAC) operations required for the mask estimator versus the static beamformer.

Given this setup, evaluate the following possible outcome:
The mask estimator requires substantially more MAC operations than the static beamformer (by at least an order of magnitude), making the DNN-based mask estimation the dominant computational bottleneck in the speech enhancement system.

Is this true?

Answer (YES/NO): YES